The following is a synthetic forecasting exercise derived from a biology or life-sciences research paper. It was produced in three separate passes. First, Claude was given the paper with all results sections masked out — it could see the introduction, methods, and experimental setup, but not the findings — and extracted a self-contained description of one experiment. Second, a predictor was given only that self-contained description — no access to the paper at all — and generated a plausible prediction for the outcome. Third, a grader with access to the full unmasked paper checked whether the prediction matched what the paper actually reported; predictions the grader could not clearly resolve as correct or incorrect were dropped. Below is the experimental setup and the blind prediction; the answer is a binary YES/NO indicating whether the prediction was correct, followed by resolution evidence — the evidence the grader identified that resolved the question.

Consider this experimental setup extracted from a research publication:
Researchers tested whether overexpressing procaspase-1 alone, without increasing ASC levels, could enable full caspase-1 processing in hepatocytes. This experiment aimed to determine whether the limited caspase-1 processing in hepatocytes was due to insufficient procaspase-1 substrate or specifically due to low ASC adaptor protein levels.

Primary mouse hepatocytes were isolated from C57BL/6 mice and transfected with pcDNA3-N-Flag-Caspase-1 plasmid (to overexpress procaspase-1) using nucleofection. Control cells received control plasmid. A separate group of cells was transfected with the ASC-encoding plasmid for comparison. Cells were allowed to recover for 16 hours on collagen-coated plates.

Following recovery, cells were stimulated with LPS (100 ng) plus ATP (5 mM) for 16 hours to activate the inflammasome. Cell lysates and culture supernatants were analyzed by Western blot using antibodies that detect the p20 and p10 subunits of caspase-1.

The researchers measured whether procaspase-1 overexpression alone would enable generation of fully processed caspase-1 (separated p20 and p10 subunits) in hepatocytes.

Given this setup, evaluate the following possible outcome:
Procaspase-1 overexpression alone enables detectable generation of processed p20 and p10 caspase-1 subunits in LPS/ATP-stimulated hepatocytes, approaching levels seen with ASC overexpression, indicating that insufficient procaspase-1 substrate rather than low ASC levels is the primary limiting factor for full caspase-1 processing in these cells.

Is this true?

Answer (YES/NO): NO